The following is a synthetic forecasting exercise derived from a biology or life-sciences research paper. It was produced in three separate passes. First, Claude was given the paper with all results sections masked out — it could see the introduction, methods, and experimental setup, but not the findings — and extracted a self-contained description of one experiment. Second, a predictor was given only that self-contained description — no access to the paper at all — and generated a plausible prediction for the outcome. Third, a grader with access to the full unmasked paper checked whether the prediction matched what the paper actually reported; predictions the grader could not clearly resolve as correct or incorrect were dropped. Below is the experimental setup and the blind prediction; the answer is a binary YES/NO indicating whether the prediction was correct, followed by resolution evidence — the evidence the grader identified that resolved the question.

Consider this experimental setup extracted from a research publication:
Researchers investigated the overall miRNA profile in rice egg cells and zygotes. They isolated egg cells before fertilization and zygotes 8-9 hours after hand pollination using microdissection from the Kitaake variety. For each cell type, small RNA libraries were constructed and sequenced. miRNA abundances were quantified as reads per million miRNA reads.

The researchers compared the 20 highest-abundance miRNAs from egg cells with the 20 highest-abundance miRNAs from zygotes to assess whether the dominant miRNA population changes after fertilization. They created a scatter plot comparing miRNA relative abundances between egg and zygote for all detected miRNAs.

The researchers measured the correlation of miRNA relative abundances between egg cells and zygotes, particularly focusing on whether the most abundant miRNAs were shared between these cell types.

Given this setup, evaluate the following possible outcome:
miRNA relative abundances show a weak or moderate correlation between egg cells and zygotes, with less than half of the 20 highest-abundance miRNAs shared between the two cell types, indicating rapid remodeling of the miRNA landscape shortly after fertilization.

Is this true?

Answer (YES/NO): NO